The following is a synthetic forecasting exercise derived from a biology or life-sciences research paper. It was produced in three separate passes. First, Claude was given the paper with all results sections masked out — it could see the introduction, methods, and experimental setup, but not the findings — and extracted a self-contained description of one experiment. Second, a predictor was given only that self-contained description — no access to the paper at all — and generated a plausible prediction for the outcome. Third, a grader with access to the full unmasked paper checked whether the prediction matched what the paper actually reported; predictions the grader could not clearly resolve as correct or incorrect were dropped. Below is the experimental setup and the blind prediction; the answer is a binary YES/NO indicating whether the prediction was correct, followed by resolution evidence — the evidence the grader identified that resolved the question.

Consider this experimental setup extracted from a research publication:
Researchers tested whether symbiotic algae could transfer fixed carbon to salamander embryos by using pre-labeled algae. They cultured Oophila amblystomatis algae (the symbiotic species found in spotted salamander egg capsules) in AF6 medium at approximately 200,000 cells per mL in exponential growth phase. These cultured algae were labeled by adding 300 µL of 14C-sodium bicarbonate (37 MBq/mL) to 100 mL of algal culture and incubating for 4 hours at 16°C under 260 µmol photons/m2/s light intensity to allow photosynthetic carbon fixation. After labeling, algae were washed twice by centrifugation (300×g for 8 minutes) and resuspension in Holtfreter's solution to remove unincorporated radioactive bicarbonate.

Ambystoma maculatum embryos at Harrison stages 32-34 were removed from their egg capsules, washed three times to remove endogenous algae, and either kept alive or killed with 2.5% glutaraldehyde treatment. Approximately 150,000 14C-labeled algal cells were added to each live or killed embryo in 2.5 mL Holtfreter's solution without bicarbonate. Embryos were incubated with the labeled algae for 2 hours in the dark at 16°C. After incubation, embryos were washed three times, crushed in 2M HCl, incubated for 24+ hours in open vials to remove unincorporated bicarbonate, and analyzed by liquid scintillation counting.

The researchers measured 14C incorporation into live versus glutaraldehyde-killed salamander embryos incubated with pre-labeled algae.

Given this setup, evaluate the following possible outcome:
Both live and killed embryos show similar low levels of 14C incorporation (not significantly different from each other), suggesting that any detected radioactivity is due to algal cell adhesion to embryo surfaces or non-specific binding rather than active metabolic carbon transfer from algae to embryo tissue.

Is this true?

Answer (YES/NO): YES